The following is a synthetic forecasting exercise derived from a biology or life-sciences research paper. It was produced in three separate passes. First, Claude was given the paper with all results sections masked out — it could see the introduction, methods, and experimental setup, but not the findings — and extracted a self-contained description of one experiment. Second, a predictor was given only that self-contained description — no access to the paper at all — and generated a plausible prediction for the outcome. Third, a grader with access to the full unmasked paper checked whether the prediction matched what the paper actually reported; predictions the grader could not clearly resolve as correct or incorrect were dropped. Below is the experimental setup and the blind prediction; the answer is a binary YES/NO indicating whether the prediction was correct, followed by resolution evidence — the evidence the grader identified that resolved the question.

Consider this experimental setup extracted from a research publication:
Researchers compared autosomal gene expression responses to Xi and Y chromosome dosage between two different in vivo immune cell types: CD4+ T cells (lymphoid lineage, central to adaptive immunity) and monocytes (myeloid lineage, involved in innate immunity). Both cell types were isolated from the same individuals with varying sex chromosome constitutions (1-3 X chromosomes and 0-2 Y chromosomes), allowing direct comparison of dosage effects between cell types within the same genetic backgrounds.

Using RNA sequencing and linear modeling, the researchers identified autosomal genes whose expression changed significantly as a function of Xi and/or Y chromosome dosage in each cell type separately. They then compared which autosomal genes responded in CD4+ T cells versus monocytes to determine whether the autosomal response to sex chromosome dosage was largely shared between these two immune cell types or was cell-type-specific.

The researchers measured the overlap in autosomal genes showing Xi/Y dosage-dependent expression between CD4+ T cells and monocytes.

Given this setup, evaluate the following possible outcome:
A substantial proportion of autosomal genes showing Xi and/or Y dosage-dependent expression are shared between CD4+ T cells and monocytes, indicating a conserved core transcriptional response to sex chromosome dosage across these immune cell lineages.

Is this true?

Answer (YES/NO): NO